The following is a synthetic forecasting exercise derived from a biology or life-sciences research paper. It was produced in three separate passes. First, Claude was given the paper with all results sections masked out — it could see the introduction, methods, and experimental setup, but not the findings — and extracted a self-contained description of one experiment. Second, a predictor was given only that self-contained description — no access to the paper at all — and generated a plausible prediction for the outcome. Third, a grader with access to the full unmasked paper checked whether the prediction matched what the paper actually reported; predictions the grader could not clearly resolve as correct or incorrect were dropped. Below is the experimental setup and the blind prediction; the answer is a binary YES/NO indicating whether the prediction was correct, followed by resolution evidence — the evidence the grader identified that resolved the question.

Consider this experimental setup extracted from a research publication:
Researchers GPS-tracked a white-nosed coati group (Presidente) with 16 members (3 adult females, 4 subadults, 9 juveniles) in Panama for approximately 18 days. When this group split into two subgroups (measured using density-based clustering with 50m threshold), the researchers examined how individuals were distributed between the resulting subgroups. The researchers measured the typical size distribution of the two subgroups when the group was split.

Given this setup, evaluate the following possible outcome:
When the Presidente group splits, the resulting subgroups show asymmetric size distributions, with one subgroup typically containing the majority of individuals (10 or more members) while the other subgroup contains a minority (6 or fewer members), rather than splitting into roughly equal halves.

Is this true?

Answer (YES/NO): YES